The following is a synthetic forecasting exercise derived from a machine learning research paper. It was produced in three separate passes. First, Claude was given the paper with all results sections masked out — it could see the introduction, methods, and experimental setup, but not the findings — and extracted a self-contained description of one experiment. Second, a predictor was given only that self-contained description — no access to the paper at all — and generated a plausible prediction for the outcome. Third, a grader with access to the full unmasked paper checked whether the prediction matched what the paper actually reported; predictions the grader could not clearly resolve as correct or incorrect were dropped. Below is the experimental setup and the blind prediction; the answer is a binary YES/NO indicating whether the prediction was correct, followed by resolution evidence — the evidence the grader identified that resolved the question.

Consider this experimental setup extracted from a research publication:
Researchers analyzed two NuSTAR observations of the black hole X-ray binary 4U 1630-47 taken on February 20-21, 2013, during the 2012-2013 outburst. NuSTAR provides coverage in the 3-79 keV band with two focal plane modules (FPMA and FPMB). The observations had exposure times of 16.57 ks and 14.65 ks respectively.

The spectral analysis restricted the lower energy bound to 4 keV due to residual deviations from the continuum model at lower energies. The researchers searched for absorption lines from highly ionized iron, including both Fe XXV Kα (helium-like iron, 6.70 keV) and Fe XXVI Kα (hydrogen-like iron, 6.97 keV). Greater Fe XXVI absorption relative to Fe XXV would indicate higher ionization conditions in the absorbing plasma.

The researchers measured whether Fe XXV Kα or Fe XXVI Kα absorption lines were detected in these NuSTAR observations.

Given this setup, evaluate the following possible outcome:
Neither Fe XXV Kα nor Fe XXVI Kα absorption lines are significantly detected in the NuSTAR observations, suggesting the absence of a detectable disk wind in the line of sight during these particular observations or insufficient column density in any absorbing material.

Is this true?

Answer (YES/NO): NO